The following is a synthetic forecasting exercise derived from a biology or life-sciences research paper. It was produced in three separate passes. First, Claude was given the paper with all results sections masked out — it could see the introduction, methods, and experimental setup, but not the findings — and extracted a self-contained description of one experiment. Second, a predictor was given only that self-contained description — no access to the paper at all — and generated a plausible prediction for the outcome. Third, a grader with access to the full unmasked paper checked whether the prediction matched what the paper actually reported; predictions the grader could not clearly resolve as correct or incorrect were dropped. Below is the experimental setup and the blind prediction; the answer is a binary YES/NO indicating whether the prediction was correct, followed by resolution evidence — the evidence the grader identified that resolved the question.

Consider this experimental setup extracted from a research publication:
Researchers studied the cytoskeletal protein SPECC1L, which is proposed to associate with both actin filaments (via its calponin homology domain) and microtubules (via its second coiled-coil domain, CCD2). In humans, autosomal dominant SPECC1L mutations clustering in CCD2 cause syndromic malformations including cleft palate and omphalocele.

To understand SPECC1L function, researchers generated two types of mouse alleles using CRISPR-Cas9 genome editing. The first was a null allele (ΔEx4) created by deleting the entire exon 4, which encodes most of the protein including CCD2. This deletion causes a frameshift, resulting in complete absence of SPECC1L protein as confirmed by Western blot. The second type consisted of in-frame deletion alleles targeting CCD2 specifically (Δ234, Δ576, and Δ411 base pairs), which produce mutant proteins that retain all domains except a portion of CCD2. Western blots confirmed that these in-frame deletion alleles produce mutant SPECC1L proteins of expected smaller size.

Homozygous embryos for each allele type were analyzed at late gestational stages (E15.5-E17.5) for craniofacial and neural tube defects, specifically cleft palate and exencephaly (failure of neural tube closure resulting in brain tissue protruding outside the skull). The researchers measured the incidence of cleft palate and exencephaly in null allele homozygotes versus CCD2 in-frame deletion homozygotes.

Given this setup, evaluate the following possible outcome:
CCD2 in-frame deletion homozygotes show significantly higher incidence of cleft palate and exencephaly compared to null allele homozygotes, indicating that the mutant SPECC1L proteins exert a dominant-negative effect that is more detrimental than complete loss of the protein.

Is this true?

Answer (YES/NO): NO